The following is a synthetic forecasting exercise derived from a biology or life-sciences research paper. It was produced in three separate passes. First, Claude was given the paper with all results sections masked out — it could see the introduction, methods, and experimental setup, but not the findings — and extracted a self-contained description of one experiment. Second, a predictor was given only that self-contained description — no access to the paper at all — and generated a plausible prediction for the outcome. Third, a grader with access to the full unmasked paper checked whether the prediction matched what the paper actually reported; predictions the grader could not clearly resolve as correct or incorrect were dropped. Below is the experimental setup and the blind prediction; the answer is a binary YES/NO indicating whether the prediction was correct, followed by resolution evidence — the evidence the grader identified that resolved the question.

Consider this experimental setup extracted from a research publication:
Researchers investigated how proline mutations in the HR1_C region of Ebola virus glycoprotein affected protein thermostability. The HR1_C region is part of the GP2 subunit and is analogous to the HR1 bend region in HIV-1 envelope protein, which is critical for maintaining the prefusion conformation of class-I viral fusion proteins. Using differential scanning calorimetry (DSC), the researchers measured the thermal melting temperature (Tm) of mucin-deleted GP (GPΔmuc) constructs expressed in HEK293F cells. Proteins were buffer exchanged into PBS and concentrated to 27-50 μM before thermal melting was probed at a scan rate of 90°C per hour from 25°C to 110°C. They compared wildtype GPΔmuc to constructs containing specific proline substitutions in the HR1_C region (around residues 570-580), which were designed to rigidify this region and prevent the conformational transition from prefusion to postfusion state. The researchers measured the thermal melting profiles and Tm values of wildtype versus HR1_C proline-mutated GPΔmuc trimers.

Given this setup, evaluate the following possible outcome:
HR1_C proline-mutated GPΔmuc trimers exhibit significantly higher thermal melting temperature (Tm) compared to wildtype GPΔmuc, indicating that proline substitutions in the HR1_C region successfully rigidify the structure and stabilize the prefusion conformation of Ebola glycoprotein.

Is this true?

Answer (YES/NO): NO